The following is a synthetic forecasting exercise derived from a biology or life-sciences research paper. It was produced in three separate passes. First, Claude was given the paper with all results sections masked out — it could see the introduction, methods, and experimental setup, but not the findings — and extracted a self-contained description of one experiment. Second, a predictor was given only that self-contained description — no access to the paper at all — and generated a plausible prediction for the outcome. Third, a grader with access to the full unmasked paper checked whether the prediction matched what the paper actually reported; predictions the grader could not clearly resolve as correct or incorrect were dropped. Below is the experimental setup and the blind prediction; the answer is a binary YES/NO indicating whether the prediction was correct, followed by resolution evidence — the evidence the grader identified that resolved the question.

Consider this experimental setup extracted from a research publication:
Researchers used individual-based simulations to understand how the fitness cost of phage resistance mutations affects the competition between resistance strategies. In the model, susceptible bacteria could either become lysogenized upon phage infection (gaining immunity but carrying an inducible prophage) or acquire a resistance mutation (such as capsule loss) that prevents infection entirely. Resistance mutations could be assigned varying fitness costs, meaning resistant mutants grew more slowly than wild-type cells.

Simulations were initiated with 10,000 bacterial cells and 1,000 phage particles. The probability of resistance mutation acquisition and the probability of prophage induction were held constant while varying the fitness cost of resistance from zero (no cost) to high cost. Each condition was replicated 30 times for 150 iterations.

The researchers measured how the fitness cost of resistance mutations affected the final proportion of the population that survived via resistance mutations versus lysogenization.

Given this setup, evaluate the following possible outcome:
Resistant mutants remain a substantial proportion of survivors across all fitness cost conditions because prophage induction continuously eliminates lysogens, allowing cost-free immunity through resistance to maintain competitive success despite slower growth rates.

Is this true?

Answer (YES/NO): NO